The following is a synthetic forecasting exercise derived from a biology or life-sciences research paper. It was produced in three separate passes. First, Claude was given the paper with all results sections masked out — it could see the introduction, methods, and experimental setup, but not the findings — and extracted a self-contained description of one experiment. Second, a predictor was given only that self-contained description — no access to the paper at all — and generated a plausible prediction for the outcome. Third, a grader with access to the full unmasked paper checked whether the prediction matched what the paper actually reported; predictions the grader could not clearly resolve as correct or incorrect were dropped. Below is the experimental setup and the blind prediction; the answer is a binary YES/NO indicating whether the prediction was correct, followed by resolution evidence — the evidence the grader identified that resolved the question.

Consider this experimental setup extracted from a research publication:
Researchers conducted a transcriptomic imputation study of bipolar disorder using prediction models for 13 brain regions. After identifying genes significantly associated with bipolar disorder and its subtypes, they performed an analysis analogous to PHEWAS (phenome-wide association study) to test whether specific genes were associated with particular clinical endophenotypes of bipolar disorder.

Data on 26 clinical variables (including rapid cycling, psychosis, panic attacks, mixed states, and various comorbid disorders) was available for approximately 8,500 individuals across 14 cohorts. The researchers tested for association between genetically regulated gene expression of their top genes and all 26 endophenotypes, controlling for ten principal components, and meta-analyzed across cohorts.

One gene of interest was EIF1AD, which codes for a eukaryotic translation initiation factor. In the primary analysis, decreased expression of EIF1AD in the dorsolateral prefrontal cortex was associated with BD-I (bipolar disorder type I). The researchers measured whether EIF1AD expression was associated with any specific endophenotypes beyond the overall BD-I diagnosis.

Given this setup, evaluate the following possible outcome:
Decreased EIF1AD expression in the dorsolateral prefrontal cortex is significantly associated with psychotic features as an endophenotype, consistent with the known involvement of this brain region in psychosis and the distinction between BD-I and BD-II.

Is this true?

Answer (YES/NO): NO